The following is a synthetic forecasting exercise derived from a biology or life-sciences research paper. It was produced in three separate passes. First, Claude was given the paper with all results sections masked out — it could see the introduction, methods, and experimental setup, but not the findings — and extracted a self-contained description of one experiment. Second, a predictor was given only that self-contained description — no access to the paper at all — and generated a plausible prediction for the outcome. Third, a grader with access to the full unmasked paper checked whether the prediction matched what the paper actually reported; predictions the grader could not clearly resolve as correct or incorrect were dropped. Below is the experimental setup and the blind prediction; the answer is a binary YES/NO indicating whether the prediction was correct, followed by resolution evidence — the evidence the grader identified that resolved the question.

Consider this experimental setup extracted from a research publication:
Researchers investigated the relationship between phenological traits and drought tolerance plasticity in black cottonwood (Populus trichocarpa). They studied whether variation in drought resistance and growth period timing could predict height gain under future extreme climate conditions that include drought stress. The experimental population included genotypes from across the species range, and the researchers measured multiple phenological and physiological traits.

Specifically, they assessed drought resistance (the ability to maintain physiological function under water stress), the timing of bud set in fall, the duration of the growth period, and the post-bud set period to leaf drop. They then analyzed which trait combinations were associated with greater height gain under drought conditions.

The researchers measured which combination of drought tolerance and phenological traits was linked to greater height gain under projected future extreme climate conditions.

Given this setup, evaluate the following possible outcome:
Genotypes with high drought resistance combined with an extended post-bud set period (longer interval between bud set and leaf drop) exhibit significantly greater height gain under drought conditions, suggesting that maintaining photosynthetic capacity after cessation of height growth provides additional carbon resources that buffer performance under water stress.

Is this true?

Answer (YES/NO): NO